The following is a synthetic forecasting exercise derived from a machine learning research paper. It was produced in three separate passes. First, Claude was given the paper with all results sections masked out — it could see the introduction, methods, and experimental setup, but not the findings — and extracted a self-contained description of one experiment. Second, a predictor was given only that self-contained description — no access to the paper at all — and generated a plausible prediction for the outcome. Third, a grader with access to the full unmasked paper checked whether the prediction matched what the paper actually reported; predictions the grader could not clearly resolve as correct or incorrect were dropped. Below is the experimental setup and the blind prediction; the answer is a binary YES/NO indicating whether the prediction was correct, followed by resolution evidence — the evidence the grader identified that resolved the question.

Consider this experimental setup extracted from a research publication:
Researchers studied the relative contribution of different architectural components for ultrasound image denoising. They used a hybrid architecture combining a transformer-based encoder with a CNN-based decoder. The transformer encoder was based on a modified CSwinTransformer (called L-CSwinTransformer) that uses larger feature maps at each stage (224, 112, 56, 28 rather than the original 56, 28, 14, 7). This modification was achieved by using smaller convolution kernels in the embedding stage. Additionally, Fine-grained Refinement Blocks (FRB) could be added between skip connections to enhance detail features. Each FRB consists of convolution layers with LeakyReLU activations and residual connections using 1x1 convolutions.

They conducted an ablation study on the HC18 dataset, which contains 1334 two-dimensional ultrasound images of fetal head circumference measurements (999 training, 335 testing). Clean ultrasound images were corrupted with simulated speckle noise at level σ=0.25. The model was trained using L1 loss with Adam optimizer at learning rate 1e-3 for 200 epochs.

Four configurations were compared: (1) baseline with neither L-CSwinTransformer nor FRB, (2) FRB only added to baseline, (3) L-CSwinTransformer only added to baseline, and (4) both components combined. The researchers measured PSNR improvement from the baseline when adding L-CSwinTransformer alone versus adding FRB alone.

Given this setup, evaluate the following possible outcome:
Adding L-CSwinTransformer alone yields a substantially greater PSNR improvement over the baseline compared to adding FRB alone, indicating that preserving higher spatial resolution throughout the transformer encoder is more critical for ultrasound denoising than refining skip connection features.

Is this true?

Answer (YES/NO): YES